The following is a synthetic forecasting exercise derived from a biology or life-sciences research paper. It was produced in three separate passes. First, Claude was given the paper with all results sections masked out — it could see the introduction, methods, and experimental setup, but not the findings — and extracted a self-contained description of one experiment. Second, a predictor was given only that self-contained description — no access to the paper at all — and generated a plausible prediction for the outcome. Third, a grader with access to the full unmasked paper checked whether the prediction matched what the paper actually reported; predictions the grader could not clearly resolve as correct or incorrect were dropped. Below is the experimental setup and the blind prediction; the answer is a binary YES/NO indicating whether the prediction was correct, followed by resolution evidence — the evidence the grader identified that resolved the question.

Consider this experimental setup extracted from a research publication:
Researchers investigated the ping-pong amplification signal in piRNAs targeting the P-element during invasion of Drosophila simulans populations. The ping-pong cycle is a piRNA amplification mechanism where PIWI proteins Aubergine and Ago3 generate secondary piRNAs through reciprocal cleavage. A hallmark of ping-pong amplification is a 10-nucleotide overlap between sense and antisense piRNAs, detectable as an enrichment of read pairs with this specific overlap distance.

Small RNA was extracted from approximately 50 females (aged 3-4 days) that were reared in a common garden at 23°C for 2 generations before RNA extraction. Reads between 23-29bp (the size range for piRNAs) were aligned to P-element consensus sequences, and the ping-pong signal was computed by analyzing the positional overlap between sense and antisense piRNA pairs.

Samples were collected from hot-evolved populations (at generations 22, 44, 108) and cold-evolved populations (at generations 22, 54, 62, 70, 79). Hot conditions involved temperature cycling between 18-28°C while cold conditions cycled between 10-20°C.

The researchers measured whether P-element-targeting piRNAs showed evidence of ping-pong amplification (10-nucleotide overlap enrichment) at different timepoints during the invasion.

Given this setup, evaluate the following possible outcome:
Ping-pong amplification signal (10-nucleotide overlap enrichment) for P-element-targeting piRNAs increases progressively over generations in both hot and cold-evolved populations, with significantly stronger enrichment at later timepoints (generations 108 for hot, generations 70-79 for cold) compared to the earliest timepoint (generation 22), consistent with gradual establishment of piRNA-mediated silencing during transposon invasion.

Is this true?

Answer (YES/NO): NO